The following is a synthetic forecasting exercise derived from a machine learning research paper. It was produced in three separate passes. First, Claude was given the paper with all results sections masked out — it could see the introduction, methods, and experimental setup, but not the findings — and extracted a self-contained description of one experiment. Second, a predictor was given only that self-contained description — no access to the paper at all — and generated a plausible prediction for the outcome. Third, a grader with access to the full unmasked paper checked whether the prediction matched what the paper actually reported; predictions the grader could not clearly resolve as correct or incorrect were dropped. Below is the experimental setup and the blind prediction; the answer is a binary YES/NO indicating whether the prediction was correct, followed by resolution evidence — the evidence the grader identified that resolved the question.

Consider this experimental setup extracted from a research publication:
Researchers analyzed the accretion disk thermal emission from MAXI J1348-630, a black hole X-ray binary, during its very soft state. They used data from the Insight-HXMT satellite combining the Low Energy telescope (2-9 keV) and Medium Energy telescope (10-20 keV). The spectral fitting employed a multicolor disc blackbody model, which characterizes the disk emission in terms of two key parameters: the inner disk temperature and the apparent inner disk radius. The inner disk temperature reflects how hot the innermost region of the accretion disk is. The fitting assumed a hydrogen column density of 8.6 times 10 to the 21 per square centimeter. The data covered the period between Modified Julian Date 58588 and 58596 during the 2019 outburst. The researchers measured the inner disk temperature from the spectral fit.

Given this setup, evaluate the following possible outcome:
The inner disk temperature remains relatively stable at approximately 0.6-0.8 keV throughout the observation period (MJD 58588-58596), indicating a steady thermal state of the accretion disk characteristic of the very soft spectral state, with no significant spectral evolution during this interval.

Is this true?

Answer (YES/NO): NO